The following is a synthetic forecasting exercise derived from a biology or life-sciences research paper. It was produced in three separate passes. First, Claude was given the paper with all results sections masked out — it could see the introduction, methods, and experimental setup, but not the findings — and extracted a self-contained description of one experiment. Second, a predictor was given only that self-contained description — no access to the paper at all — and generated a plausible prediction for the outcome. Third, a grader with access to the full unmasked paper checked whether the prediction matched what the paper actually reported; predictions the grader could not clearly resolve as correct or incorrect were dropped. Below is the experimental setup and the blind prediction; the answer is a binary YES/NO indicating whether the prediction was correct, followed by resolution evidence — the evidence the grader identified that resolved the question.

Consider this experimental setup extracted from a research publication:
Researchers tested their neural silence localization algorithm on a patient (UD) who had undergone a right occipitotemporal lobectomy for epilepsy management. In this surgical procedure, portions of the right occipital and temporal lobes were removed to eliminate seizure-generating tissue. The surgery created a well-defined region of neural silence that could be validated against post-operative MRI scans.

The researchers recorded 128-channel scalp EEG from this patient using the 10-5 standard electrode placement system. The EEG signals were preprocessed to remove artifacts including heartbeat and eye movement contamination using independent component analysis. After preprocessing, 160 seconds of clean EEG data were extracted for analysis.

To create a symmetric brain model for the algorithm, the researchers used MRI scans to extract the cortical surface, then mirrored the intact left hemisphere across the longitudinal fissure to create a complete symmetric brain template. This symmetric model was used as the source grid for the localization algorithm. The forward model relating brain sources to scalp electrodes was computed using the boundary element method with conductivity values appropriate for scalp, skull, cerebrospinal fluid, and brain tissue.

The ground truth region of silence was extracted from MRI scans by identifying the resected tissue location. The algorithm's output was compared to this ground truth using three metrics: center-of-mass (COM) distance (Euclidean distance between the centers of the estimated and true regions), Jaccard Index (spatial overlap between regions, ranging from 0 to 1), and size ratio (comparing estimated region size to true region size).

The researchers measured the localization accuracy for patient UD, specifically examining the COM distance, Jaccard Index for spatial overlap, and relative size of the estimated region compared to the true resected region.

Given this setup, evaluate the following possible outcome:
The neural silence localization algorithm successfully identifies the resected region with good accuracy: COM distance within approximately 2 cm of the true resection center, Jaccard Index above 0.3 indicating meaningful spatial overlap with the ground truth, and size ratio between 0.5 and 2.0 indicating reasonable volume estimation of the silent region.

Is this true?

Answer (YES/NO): YES